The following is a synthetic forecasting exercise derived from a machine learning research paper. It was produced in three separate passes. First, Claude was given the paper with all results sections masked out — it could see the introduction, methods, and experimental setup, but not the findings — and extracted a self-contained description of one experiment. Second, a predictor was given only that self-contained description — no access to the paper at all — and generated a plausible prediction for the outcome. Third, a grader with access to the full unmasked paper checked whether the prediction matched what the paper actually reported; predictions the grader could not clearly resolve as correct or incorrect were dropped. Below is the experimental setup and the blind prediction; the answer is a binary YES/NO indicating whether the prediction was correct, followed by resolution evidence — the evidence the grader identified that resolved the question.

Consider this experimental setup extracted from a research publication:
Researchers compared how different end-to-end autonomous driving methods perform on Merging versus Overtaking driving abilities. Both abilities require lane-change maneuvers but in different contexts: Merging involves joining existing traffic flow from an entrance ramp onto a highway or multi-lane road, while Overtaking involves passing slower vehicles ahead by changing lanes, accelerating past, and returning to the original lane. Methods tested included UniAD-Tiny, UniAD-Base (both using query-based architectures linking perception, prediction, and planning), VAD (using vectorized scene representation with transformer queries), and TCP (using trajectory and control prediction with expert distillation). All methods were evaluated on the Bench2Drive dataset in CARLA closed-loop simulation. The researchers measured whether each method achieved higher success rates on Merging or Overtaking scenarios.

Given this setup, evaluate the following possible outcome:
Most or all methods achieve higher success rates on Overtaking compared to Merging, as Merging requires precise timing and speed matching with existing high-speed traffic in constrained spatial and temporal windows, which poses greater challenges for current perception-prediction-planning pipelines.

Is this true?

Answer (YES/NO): YES